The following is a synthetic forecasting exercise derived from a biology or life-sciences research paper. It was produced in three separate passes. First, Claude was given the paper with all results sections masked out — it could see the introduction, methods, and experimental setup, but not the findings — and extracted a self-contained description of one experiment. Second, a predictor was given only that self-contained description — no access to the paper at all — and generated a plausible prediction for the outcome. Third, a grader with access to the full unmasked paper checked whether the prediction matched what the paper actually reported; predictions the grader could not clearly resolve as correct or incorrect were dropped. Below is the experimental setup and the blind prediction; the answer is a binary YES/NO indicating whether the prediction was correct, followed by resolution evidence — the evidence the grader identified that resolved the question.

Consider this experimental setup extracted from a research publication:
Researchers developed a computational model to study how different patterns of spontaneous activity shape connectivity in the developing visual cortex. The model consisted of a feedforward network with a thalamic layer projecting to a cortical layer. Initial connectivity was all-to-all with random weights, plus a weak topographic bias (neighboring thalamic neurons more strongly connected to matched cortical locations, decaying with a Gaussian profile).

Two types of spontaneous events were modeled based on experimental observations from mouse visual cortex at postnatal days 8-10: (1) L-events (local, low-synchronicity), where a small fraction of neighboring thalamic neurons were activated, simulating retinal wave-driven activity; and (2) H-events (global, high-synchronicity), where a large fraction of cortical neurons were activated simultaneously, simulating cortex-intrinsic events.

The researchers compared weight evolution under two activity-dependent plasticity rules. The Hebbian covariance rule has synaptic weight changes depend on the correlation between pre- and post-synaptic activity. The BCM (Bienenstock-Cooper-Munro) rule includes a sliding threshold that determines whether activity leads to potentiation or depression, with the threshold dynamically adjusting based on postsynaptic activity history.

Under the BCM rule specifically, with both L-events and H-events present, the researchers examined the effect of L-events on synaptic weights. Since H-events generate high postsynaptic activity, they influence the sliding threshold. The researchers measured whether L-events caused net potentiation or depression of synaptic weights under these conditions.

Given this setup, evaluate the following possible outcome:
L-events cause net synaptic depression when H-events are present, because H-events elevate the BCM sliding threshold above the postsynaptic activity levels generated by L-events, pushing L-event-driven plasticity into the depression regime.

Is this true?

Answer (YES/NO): NO